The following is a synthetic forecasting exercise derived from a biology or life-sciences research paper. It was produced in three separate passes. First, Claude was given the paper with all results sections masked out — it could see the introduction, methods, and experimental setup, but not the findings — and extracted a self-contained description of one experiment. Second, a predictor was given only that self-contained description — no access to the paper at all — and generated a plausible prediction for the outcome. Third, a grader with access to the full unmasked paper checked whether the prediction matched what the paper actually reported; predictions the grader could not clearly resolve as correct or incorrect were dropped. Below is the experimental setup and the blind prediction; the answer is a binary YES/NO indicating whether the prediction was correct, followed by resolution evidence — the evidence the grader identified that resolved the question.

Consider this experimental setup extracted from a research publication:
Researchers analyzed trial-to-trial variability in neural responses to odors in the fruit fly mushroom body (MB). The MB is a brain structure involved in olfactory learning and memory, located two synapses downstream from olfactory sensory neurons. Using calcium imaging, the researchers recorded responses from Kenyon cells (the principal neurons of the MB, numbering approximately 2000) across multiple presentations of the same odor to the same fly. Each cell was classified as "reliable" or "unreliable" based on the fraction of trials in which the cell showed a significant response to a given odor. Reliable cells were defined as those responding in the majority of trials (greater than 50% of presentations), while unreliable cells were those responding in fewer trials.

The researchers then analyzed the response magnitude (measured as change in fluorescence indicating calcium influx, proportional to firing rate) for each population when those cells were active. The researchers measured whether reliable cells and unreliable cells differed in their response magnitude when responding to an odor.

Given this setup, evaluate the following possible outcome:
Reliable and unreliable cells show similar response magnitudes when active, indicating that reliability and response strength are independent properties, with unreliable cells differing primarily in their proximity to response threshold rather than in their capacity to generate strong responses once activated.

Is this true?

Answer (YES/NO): NO